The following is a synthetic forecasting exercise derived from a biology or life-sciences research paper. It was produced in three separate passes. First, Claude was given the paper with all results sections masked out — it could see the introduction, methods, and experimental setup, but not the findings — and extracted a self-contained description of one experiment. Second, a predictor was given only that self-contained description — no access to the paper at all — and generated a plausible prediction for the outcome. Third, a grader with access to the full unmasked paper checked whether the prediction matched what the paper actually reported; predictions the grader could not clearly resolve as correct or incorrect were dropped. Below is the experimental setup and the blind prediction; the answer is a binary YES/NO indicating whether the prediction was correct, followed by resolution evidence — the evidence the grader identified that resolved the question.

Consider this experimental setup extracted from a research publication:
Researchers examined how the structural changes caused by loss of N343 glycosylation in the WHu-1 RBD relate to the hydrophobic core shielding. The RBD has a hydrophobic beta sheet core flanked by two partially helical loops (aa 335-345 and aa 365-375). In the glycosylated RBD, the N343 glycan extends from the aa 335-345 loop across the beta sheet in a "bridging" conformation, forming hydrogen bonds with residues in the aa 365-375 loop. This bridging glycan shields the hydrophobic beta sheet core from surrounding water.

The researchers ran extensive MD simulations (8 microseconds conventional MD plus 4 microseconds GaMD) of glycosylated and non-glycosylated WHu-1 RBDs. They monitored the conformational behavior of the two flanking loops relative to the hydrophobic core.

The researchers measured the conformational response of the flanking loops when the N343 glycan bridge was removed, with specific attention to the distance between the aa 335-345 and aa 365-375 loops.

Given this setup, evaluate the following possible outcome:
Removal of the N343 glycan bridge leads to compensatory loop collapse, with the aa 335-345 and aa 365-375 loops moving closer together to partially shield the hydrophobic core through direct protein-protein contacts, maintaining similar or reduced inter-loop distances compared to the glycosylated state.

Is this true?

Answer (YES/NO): YES